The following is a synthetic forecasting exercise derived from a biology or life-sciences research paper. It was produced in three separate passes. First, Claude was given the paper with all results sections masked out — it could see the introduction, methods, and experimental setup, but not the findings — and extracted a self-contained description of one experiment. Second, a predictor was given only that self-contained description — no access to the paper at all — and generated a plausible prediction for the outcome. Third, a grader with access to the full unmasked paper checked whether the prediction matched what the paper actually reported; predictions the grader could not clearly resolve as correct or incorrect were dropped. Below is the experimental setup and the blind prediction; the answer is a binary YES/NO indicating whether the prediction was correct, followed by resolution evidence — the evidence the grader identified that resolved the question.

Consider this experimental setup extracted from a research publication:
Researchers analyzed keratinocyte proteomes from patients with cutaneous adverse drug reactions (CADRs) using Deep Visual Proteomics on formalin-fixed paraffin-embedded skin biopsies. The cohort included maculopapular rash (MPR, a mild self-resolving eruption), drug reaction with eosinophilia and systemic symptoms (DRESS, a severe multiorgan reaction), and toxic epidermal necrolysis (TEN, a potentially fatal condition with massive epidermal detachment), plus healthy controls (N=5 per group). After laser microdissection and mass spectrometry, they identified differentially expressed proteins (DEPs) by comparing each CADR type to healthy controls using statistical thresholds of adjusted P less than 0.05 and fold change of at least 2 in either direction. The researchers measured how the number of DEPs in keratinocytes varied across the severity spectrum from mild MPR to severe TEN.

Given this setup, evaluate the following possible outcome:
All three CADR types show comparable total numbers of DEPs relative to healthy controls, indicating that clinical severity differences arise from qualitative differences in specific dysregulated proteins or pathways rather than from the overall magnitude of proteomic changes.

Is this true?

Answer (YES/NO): NO